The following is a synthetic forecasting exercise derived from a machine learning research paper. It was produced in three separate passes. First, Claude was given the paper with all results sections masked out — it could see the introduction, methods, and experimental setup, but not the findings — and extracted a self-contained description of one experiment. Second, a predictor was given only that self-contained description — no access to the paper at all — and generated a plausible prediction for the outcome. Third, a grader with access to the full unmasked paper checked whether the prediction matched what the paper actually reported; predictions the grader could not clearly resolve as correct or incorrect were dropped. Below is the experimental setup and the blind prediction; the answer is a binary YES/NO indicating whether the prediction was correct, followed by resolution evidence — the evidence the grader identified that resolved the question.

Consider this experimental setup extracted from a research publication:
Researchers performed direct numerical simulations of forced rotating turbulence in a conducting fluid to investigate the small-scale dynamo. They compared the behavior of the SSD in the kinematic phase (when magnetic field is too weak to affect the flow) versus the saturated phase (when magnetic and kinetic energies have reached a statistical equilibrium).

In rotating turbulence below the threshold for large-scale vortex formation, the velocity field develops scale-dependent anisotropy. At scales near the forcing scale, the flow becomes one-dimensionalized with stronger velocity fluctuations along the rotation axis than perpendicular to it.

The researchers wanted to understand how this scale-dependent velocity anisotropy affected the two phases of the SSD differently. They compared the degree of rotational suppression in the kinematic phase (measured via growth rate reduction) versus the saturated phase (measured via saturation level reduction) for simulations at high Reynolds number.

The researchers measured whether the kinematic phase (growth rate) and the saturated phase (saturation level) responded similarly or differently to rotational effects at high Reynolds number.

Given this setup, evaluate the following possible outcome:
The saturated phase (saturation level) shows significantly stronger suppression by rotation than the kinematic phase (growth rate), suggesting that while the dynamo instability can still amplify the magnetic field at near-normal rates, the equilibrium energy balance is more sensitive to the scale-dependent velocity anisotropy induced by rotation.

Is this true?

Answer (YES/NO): YES